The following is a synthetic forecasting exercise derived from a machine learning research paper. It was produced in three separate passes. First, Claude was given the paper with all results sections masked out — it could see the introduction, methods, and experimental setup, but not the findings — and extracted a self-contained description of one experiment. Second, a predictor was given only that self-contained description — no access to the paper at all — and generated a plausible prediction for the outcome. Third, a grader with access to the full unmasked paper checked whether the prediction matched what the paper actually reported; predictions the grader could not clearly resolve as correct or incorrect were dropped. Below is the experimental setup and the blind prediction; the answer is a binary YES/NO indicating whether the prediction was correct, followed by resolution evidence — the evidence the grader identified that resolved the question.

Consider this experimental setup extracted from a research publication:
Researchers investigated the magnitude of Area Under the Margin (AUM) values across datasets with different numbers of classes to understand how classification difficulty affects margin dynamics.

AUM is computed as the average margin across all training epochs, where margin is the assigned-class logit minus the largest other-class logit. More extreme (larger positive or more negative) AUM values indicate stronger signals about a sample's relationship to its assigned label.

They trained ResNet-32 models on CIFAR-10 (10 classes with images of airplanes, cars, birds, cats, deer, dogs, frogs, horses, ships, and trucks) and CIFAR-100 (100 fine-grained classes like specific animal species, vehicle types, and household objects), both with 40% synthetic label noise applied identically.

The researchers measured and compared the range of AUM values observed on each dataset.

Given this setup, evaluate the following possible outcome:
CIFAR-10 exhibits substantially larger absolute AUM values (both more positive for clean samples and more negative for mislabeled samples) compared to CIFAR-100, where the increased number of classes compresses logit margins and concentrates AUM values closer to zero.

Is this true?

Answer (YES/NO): NO